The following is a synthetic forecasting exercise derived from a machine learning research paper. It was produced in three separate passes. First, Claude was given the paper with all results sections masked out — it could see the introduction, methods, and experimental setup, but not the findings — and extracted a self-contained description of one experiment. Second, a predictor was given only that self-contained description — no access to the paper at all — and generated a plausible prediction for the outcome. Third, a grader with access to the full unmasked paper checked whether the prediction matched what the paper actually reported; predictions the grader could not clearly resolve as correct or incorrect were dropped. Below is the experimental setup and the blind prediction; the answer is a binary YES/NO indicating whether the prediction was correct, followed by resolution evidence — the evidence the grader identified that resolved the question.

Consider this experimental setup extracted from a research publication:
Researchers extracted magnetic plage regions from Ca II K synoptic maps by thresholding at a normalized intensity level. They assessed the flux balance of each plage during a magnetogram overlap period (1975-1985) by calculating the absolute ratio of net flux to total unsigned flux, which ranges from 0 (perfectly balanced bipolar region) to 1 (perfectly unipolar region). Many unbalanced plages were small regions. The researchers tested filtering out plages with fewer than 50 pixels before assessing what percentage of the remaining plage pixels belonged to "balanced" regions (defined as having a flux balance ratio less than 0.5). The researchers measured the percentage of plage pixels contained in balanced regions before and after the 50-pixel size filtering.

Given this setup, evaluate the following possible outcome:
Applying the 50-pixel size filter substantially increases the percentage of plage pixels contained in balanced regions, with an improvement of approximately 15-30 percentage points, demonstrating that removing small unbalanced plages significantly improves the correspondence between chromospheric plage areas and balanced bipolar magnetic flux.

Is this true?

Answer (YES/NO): YES